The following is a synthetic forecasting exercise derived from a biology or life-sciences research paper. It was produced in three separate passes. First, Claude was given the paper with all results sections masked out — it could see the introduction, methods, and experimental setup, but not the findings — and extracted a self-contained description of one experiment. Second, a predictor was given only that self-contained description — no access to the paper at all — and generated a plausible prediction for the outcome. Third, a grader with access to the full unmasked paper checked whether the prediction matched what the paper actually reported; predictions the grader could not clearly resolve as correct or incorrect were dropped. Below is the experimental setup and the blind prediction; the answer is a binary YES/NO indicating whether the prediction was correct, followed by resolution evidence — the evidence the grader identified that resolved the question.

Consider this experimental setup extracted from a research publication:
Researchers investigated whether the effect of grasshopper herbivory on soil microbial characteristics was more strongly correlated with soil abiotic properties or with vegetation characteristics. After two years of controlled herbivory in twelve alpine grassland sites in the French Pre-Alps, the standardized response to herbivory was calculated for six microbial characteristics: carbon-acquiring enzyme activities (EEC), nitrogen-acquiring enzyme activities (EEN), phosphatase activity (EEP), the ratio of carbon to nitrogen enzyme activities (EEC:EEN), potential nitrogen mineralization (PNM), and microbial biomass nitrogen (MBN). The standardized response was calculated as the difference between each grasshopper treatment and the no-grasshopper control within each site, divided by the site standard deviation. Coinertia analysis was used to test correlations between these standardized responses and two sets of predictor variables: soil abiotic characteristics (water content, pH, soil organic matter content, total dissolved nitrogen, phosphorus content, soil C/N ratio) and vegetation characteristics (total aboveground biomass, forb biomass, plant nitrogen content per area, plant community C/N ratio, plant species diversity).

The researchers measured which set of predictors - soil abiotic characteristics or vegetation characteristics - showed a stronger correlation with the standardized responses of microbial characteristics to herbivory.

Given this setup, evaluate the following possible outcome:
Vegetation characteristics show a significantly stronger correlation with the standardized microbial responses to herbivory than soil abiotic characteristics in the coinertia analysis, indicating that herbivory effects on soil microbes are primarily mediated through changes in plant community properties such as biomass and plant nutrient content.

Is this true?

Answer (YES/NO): NO